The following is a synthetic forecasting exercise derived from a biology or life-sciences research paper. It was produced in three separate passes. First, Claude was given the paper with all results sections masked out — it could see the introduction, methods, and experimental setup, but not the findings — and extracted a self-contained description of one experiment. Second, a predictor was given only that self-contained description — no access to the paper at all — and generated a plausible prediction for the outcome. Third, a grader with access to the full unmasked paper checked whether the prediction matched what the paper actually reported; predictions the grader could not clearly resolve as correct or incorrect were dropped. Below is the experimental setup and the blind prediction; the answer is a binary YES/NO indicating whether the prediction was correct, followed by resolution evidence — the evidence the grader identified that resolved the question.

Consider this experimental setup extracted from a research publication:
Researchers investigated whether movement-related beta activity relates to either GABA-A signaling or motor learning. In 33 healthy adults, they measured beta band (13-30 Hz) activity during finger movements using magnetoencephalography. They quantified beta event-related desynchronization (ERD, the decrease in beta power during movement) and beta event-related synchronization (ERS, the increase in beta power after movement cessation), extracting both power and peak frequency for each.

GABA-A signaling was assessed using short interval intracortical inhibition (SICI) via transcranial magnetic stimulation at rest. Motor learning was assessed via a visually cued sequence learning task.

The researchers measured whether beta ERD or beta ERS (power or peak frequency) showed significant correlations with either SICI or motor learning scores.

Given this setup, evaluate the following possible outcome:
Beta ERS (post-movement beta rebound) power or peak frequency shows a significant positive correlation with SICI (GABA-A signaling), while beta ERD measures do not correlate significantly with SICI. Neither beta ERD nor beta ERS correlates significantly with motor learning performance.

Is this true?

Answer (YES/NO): NO